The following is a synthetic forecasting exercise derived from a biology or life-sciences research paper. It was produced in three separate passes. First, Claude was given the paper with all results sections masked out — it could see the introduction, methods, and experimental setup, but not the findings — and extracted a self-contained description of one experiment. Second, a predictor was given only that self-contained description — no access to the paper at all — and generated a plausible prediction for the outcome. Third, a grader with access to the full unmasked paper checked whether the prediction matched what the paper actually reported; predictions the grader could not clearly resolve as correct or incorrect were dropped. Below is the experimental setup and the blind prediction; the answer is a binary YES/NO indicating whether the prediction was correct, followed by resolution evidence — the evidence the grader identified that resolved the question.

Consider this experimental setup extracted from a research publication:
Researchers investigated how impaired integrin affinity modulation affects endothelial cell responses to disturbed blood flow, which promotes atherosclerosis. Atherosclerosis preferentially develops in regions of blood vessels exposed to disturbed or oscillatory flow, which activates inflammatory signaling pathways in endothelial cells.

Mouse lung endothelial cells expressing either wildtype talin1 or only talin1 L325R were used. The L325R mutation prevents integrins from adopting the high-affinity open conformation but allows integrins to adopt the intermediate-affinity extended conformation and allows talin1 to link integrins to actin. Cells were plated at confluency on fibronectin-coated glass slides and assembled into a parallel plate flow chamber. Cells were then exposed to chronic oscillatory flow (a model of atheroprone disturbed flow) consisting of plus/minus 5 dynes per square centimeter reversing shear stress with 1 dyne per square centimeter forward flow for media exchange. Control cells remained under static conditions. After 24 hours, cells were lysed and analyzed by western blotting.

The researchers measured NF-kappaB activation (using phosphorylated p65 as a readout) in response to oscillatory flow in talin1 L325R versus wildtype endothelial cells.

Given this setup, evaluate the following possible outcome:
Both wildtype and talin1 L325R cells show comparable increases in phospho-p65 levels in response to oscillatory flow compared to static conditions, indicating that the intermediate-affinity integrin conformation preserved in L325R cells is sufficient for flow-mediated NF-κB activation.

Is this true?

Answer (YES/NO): NO